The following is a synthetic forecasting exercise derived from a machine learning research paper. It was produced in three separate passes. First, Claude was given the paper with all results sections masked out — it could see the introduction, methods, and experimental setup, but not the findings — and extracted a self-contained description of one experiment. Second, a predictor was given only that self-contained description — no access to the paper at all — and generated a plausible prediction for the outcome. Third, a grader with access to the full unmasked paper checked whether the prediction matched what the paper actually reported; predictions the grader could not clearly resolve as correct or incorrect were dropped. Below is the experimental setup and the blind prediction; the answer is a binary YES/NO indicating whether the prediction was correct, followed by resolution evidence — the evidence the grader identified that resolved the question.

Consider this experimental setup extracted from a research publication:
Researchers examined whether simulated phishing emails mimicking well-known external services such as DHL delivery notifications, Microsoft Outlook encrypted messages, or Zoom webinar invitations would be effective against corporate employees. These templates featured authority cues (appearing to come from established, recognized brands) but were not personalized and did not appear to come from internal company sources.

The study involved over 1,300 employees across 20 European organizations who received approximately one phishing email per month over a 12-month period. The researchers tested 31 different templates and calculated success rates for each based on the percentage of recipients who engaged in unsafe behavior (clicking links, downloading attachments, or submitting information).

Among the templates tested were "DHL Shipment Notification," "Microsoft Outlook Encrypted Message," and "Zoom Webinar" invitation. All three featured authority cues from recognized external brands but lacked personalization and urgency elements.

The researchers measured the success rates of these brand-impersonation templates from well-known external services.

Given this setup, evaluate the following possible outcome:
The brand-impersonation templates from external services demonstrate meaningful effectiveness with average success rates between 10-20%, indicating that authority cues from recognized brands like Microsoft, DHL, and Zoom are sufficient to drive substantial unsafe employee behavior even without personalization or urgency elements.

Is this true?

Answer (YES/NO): NO